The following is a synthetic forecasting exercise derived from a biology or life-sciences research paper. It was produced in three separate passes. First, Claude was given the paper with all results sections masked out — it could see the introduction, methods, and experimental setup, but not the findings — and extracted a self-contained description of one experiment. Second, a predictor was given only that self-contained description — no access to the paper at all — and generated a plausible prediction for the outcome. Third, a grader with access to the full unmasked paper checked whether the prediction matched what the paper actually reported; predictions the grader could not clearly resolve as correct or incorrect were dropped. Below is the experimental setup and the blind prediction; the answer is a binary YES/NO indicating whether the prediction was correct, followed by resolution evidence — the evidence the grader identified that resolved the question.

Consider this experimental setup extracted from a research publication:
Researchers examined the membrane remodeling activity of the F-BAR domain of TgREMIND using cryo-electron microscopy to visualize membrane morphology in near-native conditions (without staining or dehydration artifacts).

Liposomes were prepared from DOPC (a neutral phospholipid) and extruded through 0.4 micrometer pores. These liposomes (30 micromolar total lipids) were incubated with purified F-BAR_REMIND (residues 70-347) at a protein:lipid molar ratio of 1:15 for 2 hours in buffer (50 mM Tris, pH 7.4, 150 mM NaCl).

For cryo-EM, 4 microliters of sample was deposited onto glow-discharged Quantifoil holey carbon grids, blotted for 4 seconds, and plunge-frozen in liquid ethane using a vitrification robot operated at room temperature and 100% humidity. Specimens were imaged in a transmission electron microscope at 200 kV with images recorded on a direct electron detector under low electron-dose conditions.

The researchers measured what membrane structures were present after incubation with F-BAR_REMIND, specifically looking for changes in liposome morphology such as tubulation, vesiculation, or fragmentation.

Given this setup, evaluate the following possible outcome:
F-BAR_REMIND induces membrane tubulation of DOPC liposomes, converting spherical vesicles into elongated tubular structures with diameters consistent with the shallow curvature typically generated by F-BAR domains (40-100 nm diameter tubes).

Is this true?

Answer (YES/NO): NO